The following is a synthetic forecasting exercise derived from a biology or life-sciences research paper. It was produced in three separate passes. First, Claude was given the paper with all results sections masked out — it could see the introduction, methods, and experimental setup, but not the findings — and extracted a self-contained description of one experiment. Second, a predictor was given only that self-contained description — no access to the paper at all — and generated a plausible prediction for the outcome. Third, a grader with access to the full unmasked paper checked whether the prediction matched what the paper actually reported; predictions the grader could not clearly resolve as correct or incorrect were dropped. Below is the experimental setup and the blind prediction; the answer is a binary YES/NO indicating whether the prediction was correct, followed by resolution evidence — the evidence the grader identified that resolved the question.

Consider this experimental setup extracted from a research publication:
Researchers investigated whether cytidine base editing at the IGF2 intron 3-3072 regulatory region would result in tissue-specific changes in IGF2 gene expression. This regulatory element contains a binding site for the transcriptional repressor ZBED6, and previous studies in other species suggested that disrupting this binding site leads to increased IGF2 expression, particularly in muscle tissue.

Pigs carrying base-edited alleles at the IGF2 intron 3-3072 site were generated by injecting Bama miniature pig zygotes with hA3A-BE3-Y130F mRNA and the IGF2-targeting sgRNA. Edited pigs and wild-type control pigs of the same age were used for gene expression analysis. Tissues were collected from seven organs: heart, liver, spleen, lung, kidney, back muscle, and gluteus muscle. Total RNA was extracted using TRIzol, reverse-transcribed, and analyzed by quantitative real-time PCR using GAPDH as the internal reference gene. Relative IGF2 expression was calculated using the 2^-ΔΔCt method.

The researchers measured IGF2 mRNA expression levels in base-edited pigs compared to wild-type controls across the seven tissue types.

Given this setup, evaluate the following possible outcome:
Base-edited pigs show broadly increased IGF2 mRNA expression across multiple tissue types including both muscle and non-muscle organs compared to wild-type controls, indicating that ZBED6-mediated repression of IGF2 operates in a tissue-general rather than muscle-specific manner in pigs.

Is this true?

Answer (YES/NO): YES